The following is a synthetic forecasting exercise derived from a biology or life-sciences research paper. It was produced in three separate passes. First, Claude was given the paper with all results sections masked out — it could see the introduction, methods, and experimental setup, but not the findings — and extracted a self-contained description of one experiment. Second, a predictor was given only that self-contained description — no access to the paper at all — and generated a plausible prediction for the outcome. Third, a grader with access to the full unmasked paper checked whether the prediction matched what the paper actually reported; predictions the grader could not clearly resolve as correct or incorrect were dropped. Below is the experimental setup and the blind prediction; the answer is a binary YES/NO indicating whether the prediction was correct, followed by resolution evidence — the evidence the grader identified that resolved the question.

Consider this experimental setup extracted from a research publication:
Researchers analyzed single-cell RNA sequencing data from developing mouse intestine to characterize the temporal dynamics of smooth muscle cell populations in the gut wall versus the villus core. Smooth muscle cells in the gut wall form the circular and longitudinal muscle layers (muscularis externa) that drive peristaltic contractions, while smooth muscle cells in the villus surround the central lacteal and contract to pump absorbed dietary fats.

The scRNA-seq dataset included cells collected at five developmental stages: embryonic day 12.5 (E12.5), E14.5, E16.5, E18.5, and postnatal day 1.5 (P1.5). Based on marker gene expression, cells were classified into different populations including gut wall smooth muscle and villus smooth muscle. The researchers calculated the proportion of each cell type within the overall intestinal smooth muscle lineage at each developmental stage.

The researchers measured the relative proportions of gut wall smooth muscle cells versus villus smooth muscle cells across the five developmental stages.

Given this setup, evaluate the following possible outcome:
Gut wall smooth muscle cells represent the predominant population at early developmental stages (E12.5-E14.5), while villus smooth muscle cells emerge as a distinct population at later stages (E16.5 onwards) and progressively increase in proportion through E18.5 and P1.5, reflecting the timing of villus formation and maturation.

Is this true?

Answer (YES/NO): NO